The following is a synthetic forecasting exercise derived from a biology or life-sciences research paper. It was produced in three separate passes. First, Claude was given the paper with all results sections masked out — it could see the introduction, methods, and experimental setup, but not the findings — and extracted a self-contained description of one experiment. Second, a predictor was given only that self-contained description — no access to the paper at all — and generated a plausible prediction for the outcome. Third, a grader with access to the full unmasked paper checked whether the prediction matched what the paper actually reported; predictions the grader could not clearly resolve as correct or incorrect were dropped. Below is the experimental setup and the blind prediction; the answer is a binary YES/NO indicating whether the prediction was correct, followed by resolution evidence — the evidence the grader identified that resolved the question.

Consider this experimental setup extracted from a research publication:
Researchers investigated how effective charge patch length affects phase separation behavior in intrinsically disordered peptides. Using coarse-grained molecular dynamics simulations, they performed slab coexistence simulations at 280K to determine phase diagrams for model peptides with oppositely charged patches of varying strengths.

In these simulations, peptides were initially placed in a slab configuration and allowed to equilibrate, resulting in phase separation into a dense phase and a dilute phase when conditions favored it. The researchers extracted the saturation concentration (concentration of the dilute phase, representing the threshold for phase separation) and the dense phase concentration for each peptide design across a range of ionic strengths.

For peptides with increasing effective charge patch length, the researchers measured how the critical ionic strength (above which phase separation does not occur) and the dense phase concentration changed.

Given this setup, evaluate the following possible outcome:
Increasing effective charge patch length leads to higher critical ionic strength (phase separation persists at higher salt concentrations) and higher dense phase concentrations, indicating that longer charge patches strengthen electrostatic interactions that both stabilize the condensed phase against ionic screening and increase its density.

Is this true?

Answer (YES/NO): YES